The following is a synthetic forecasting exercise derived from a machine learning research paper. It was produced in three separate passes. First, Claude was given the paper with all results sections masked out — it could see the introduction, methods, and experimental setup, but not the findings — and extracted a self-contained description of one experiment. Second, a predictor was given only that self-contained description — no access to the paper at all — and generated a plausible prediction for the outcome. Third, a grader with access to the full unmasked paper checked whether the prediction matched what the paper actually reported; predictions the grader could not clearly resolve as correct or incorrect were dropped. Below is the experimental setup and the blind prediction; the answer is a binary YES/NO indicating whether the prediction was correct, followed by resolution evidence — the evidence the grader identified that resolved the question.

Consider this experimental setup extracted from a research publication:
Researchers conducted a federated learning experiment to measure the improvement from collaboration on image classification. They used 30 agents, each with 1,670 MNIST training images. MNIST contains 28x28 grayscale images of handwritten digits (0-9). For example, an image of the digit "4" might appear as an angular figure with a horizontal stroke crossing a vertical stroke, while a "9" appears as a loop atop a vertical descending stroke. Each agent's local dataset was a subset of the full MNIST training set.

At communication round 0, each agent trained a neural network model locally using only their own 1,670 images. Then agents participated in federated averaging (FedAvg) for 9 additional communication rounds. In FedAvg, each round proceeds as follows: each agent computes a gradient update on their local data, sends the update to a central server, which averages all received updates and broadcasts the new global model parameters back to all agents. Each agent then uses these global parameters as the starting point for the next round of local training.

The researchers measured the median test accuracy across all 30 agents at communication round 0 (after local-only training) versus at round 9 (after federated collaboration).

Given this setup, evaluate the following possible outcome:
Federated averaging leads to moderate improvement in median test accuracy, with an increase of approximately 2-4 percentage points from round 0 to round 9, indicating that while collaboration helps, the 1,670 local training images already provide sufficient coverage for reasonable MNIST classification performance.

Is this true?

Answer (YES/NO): NO